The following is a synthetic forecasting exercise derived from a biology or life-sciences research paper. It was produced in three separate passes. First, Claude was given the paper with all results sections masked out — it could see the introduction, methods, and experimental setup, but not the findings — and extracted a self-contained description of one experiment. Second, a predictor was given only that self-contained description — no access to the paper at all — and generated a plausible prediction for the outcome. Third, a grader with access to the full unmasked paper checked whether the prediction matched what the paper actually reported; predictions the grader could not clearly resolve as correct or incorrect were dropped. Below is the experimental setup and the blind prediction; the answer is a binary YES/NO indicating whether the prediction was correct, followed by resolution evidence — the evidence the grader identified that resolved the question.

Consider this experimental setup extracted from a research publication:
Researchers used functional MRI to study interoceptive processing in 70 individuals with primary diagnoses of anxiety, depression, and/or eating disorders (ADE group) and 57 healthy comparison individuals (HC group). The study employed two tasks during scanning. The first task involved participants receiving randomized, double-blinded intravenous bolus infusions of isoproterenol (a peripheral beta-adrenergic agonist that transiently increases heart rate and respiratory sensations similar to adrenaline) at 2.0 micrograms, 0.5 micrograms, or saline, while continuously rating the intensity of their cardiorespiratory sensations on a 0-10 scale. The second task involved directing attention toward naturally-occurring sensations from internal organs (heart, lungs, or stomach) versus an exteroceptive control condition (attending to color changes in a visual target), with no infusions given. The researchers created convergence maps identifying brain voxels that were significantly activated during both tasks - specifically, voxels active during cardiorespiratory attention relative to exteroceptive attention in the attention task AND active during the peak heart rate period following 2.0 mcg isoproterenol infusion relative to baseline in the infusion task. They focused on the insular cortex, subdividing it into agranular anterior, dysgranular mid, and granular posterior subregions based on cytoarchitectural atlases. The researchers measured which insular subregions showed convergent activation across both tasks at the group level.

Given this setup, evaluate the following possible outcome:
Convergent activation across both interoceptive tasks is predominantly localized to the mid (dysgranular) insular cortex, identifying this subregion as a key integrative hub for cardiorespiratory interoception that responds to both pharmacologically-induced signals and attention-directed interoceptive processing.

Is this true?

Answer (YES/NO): YES